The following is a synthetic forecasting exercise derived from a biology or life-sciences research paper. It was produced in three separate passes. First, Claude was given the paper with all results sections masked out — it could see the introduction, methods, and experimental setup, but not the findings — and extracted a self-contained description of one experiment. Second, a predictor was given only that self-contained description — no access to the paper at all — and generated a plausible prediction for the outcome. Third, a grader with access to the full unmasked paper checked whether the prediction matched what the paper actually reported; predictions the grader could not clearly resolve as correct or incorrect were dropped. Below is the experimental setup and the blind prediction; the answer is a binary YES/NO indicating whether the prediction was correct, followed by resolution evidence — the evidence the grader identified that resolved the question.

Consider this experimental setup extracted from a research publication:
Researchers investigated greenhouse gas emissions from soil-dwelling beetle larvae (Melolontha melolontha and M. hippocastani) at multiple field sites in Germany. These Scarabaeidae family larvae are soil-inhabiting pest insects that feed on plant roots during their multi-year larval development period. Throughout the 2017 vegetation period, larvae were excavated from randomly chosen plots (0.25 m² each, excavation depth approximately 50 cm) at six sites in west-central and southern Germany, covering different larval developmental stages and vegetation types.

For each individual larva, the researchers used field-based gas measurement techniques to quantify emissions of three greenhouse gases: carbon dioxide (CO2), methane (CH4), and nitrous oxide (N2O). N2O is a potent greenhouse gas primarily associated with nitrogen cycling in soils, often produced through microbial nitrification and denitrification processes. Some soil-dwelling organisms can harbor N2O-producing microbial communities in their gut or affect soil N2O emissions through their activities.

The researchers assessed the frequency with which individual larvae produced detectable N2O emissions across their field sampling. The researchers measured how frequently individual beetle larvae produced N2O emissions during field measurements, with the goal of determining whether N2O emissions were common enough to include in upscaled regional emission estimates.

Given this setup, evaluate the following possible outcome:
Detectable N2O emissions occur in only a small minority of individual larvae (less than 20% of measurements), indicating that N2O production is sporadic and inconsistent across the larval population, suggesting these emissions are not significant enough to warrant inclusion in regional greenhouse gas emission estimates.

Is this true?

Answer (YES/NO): NO